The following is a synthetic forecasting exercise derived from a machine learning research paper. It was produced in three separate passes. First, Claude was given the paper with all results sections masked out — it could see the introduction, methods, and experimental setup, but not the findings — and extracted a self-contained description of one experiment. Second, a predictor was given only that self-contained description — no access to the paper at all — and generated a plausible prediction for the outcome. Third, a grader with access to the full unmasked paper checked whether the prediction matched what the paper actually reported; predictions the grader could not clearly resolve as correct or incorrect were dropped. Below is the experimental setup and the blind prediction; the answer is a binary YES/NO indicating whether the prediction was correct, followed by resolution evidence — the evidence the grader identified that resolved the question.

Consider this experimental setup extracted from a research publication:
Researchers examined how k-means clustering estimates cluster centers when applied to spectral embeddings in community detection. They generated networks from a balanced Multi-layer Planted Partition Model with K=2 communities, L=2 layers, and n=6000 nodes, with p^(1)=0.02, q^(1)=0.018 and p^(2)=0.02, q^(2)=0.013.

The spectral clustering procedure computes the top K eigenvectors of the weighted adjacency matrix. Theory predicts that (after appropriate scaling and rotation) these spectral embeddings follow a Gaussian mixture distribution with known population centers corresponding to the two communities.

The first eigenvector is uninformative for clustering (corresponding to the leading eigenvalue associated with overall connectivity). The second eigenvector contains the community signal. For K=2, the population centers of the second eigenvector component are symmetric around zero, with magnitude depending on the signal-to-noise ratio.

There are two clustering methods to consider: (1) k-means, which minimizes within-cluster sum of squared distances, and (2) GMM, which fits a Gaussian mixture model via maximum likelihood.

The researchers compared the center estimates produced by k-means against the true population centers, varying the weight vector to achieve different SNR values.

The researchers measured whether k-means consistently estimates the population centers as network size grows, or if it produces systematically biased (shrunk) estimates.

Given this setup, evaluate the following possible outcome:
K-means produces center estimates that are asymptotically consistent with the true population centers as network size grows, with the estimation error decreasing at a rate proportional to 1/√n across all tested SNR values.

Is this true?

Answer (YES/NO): NO